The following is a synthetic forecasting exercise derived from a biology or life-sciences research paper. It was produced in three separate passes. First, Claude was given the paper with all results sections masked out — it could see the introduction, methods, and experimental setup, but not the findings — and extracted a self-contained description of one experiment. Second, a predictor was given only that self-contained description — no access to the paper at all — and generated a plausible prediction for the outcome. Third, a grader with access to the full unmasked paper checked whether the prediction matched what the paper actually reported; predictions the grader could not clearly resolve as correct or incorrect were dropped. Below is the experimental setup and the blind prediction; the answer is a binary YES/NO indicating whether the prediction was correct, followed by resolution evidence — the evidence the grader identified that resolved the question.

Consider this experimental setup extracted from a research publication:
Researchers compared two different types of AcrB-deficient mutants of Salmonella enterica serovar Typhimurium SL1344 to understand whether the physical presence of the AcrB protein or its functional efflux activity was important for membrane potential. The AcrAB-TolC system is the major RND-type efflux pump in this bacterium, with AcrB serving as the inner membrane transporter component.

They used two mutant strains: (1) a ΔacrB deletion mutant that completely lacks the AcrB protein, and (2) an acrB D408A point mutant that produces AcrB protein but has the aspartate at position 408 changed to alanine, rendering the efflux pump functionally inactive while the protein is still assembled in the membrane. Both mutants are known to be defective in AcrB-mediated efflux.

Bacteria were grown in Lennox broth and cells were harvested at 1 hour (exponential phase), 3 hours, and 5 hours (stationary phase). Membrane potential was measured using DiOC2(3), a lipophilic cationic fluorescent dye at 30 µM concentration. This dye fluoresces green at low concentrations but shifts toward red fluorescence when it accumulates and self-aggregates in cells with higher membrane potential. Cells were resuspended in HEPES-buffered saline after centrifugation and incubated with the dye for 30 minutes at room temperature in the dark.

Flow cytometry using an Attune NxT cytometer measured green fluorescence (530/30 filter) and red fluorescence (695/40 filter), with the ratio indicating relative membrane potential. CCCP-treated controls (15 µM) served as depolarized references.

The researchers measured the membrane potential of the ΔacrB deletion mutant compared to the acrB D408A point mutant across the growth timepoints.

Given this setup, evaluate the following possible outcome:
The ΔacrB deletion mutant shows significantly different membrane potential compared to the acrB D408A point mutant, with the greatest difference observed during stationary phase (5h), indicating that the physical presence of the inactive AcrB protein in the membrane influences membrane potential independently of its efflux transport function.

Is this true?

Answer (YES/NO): NO